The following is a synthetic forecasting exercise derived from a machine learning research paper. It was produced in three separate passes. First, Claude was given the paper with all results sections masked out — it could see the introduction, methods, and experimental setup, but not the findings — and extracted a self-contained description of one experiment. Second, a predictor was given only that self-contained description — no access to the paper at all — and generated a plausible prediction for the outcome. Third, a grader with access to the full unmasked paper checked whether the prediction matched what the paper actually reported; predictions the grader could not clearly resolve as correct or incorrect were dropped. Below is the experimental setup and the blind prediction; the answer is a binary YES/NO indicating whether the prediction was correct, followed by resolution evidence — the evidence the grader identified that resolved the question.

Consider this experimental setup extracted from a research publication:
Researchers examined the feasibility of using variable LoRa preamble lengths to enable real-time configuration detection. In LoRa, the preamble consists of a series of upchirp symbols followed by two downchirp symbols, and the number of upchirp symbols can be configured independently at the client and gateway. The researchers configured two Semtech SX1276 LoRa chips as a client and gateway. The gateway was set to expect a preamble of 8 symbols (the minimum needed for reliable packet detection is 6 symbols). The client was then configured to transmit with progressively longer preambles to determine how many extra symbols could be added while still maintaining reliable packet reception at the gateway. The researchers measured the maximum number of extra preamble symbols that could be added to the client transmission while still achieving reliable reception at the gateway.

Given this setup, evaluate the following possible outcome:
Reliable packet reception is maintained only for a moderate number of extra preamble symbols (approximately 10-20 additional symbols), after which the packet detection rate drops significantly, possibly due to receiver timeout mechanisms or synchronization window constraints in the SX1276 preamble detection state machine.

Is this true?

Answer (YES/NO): NO